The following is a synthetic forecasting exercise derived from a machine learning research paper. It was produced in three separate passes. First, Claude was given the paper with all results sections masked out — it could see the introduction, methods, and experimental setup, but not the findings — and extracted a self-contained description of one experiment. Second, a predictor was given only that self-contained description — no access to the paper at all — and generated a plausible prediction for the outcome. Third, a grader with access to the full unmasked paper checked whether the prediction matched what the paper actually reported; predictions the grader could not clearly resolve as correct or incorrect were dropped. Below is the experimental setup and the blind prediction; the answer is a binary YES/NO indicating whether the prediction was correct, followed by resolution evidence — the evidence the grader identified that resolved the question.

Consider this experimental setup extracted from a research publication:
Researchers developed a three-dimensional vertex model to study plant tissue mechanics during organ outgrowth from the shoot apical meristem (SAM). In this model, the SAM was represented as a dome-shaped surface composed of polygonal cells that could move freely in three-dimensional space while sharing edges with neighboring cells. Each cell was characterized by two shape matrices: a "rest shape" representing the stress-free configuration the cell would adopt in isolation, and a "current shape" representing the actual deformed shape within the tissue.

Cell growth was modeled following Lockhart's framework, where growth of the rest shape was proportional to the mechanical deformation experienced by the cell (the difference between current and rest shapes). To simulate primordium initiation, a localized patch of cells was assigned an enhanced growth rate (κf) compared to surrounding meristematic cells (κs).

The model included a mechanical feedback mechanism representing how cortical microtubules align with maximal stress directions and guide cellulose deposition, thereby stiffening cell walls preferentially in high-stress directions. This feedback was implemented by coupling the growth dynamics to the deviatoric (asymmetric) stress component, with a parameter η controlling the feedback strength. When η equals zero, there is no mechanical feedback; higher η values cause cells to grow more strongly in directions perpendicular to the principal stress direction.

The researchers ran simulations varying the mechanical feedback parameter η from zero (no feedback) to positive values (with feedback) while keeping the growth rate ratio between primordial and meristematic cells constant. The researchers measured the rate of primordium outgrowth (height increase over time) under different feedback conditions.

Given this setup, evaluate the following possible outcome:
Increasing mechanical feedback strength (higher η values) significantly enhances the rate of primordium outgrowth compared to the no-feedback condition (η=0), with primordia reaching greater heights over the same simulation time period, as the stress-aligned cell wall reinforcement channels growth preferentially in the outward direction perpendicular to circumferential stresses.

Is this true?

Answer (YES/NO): YES